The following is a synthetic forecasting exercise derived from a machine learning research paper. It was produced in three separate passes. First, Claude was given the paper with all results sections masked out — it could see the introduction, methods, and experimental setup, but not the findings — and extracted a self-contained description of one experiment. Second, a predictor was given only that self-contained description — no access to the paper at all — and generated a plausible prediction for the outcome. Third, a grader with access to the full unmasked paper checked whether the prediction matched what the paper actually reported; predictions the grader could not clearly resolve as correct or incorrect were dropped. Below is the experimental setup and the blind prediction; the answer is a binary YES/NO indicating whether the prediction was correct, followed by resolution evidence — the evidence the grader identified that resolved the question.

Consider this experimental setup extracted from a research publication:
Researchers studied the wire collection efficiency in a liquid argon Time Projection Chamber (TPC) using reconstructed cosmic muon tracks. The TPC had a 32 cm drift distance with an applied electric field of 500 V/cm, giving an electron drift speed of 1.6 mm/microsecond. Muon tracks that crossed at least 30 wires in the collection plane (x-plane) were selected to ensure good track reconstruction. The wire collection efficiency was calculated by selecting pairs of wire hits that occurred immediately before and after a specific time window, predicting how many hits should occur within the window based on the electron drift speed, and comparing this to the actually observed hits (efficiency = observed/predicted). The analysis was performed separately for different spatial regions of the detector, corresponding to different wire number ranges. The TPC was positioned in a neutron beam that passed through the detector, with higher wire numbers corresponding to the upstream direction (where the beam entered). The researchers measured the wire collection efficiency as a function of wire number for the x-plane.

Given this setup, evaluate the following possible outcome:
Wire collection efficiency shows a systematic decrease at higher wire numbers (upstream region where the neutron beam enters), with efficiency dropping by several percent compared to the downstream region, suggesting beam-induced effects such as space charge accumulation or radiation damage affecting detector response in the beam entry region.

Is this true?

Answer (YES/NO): NO